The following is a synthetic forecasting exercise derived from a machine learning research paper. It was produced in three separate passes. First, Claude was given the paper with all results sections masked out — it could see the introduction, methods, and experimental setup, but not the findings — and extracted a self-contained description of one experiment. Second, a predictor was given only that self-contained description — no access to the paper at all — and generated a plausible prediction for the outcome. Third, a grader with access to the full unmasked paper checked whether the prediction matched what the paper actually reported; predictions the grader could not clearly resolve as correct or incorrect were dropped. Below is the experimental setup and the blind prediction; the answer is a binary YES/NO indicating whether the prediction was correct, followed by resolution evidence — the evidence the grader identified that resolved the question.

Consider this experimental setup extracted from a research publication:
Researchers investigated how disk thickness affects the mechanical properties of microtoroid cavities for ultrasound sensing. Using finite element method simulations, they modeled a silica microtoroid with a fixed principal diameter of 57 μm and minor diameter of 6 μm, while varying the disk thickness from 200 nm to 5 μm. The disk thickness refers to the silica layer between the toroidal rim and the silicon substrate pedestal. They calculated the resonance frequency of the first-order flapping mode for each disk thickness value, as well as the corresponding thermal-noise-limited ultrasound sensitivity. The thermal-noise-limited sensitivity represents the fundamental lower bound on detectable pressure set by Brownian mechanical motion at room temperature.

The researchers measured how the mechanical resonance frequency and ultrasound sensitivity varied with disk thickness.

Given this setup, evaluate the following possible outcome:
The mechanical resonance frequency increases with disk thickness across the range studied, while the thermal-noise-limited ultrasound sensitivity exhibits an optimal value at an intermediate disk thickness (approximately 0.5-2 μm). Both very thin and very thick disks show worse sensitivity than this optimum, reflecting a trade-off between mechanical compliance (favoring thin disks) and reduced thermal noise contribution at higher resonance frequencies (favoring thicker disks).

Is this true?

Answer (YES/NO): NO